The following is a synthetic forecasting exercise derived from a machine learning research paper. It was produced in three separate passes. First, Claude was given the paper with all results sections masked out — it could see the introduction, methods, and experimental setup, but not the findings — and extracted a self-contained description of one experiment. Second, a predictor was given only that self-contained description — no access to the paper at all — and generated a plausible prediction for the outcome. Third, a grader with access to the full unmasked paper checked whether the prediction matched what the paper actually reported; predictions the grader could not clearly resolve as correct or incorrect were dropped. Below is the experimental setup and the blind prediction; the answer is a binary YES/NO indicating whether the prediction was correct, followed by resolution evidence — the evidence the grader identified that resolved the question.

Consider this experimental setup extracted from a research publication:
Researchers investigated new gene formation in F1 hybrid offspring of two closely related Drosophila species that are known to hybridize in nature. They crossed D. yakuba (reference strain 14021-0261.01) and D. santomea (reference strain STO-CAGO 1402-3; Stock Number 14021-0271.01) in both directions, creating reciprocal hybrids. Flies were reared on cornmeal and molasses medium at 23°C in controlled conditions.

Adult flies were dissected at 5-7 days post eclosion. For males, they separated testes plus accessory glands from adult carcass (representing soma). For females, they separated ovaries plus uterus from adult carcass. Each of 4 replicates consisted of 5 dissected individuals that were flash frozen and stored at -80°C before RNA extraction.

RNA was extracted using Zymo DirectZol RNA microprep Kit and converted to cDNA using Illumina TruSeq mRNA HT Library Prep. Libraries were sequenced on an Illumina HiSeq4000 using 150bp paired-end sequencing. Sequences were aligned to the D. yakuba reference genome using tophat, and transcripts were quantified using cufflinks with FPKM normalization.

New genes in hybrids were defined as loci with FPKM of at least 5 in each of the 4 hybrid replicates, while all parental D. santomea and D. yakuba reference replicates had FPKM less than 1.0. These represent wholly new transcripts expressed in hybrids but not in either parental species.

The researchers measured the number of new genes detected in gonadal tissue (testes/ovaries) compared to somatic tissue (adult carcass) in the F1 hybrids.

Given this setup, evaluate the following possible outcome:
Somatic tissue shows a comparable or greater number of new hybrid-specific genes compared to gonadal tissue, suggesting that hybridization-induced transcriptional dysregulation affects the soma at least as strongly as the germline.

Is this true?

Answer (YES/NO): NO